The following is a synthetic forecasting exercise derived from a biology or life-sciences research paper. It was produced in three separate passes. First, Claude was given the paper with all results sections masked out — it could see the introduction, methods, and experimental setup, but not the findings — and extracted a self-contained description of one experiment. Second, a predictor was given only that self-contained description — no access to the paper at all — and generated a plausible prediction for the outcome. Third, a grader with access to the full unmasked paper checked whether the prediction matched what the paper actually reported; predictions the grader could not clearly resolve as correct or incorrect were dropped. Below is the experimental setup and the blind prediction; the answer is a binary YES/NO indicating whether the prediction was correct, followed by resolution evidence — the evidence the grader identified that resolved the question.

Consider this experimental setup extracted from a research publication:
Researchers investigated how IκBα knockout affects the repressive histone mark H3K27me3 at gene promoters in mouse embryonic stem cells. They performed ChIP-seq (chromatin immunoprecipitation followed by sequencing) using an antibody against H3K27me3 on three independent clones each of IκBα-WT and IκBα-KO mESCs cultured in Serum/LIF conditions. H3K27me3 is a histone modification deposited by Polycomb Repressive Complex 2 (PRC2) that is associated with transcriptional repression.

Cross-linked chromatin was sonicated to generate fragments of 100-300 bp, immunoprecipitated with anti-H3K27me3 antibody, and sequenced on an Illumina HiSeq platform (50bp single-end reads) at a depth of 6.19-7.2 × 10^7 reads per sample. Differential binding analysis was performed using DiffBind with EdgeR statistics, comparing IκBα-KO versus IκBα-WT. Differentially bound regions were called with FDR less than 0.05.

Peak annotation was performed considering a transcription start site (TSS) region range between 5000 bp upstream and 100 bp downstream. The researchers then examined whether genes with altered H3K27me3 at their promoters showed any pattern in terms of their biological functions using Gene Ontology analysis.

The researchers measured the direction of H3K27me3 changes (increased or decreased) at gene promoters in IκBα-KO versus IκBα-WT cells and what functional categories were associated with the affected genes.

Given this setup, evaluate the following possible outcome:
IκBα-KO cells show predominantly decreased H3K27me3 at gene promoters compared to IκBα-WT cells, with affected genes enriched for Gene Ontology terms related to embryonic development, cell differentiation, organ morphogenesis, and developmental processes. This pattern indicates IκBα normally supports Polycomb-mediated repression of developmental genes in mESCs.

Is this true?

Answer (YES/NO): NO